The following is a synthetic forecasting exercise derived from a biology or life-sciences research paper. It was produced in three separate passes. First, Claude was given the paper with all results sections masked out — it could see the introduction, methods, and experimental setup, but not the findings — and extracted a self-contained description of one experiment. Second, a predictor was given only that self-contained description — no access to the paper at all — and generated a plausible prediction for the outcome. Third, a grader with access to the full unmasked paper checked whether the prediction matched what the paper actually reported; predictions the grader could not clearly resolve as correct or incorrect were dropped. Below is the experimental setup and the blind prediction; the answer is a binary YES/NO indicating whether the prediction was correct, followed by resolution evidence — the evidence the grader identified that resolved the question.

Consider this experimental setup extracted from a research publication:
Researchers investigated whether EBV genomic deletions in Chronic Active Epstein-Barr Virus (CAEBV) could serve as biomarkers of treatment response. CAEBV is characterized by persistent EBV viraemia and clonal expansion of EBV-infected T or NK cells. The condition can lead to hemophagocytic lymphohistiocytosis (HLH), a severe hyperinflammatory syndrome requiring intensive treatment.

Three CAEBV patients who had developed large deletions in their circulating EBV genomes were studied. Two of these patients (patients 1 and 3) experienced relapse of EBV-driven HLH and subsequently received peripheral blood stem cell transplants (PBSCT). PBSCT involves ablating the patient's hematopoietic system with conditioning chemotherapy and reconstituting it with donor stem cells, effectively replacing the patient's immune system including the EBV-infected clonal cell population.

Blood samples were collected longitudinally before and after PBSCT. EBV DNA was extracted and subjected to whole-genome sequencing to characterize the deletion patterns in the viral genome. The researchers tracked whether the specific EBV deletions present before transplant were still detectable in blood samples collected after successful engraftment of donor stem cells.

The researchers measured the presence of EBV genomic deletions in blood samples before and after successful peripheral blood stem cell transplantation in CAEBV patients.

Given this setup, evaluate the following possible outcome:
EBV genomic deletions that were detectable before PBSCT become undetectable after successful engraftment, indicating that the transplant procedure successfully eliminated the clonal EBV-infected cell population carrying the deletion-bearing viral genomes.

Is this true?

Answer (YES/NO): YES